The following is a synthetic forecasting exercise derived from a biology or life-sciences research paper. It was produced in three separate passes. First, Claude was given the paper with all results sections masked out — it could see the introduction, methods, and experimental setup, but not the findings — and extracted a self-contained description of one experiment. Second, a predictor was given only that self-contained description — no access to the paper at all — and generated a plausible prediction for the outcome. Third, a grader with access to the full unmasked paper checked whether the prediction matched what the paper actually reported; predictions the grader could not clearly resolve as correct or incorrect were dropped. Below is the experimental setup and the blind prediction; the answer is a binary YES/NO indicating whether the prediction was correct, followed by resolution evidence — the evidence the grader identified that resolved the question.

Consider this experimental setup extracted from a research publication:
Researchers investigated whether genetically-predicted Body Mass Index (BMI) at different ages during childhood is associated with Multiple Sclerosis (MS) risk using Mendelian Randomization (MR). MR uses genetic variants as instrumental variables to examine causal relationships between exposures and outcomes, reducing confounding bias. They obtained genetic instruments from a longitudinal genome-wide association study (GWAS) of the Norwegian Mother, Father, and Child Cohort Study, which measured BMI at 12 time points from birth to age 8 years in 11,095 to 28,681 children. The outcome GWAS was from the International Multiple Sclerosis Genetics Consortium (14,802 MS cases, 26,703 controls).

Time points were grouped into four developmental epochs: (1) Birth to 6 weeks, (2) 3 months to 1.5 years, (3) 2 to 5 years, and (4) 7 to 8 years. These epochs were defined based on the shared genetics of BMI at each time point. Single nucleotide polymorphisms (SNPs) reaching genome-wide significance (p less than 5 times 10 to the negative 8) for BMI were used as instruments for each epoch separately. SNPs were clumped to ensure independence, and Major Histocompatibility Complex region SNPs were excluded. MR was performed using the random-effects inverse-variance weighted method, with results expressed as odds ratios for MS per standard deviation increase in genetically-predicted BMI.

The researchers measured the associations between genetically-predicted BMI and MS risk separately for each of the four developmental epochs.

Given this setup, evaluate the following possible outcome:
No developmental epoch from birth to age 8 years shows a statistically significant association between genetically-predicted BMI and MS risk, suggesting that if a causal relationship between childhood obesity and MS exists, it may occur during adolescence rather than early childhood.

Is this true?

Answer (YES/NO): NO